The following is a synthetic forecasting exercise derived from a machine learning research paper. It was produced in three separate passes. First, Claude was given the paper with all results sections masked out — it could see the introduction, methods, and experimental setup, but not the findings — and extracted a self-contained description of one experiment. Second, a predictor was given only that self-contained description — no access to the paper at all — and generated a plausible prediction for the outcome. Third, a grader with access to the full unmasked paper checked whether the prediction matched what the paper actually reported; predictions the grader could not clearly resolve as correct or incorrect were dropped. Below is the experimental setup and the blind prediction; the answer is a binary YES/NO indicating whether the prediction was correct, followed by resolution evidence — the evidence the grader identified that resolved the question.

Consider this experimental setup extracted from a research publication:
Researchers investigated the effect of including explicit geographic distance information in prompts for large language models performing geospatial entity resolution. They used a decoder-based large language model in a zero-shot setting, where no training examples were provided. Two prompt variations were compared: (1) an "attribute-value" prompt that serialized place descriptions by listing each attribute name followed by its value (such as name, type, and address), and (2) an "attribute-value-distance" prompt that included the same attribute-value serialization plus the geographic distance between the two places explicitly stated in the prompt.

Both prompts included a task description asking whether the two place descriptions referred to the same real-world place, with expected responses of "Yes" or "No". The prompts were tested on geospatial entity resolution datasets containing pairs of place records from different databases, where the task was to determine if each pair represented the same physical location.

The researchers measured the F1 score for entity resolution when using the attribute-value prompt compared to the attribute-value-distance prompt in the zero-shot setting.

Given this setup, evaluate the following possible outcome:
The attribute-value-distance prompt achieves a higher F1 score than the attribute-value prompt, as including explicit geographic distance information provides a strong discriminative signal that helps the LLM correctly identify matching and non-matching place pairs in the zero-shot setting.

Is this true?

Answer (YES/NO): YES